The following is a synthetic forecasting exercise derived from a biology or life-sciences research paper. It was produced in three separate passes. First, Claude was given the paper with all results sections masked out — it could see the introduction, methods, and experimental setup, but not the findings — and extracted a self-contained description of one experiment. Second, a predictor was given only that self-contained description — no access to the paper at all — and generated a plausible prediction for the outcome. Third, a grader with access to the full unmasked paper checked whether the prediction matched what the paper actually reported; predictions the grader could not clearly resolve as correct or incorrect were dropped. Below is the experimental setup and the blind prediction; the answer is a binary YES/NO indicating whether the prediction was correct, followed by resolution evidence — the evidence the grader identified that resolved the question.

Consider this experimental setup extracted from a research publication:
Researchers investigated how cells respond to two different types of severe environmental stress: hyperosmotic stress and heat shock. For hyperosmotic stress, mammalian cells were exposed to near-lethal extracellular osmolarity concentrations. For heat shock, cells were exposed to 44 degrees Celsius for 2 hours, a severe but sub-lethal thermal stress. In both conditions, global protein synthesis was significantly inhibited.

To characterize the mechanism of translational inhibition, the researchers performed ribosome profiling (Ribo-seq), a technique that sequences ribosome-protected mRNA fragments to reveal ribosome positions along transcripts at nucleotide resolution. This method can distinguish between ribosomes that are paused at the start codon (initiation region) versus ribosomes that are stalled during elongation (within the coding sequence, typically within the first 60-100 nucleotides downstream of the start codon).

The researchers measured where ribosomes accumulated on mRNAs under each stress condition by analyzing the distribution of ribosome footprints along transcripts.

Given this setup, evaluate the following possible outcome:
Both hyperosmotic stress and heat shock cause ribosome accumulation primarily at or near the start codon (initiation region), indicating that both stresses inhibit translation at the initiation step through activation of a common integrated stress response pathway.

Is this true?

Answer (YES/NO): NO